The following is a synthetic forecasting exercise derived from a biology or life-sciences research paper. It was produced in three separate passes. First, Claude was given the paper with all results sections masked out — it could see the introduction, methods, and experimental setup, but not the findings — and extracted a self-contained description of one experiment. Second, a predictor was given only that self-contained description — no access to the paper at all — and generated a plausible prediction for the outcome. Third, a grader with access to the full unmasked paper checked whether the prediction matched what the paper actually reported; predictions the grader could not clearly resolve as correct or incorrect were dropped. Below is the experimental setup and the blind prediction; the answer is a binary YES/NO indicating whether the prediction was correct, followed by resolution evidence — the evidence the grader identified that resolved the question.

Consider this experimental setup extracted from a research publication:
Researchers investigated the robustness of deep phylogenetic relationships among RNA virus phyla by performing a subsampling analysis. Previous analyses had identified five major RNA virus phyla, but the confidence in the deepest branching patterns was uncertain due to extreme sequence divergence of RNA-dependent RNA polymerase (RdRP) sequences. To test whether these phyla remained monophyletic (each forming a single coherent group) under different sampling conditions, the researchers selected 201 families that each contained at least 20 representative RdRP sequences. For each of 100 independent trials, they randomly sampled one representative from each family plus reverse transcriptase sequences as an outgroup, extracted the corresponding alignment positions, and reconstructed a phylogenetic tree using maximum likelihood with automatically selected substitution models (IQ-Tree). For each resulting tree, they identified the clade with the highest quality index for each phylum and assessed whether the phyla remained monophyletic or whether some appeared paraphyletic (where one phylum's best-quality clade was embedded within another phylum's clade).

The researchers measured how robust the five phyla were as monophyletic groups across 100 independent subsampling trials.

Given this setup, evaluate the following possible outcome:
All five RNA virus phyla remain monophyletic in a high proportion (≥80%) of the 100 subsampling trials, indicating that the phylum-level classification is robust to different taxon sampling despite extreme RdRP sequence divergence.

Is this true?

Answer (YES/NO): YES